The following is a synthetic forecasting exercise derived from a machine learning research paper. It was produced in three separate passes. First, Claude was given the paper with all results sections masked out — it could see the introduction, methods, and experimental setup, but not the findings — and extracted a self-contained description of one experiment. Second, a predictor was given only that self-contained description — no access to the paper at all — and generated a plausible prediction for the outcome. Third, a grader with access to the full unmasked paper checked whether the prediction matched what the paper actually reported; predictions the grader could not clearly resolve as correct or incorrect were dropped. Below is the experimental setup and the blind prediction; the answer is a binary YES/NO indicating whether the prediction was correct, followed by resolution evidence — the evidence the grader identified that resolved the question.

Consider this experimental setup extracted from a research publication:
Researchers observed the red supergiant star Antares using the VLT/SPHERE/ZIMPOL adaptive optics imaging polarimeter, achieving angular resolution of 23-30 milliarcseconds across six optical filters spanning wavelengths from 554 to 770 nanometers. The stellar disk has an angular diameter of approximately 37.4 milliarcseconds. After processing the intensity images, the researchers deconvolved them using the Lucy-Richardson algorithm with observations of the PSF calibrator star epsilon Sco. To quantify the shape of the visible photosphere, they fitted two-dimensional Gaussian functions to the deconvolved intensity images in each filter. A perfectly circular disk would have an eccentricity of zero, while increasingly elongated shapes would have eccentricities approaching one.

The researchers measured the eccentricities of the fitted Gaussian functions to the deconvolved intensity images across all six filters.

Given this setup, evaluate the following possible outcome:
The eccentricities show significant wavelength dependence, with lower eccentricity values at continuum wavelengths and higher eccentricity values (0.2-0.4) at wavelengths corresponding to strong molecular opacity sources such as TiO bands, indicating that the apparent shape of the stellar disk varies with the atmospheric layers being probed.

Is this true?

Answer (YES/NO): NO